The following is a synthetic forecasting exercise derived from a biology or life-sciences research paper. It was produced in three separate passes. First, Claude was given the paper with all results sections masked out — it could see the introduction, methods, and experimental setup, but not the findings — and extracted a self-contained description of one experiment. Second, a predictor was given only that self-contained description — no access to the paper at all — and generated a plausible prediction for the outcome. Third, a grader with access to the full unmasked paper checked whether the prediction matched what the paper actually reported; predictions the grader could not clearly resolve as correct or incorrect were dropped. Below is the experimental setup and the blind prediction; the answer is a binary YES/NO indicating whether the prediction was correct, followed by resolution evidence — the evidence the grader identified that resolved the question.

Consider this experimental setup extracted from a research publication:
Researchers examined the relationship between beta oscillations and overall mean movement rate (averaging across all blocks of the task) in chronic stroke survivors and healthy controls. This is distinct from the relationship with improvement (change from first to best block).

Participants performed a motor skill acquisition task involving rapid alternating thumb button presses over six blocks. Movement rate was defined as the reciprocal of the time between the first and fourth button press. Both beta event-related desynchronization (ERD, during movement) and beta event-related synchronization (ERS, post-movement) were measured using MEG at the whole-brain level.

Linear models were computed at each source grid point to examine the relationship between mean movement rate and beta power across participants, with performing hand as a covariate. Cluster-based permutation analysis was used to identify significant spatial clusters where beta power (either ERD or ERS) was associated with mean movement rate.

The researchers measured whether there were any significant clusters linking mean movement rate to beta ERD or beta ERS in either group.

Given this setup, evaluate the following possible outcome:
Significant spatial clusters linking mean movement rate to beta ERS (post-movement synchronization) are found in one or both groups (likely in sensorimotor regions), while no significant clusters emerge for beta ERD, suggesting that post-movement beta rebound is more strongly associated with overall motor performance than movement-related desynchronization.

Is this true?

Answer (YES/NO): NO